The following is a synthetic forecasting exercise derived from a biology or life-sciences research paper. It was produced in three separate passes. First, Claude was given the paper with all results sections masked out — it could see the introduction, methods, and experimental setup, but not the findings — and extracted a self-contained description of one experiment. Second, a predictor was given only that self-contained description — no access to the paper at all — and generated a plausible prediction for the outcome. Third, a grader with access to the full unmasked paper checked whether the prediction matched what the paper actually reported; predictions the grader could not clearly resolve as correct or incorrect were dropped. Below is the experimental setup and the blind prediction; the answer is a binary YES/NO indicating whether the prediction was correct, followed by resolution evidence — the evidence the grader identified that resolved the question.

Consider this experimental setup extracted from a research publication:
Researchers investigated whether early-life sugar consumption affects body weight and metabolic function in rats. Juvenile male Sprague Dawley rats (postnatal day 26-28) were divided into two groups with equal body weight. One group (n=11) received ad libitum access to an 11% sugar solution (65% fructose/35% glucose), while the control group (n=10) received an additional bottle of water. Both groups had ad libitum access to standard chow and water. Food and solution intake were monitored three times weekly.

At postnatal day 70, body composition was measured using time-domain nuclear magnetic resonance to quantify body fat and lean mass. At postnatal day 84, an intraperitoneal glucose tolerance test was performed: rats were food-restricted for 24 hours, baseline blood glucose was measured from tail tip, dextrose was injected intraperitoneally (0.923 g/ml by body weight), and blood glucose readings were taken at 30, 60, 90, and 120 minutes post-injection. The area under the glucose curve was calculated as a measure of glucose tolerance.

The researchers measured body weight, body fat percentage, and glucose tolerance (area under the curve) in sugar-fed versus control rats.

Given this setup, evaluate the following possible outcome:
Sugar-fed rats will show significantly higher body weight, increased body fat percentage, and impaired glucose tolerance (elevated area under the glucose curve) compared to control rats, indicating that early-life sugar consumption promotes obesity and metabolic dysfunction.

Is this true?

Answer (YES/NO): NO